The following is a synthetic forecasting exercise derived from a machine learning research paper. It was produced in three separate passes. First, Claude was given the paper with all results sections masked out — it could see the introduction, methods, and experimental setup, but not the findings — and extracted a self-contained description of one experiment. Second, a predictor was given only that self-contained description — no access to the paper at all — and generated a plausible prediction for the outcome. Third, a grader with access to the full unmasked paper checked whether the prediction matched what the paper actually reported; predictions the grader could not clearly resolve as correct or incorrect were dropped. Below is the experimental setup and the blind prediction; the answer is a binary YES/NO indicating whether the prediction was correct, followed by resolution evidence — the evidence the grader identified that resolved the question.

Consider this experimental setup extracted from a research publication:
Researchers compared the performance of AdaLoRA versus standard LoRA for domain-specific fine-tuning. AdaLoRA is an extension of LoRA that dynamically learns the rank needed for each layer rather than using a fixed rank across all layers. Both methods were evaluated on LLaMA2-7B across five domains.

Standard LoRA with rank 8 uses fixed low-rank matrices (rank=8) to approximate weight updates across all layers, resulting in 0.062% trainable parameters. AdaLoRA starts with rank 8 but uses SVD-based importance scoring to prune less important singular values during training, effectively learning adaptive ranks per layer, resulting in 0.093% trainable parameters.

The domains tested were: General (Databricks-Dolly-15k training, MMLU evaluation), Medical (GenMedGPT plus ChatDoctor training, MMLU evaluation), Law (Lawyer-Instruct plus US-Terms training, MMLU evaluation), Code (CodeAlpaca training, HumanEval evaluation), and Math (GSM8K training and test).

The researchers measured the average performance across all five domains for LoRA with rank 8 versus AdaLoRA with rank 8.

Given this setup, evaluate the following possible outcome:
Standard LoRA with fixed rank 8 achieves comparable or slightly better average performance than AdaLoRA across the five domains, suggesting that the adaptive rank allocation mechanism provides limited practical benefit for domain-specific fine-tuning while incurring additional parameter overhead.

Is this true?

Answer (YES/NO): NO